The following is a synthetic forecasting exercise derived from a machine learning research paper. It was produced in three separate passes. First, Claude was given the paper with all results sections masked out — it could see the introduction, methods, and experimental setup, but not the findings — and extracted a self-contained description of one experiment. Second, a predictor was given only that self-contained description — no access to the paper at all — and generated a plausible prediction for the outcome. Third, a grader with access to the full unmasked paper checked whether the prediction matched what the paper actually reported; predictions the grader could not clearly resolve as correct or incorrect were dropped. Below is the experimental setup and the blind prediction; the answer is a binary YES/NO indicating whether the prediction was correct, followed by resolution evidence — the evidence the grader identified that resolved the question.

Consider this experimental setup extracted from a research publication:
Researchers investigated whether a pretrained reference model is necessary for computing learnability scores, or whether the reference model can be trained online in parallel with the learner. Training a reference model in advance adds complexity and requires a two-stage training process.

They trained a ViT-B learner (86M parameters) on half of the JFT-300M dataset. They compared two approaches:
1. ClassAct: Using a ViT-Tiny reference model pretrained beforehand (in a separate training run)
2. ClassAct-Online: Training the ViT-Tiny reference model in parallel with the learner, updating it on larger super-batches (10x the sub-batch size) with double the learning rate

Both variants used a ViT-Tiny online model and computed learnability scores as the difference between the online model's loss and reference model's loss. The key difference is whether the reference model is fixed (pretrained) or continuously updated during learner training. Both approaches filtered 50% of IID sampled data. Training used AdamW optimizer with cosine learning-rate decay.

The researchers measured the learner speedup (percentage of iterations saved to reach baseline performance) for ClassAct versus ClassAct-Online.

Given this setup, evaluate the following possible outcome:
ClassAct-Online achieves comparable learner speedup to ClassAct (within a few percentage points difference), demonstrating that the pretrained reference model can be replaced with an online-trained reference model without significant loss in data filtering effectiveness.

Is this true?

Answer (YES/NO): YES